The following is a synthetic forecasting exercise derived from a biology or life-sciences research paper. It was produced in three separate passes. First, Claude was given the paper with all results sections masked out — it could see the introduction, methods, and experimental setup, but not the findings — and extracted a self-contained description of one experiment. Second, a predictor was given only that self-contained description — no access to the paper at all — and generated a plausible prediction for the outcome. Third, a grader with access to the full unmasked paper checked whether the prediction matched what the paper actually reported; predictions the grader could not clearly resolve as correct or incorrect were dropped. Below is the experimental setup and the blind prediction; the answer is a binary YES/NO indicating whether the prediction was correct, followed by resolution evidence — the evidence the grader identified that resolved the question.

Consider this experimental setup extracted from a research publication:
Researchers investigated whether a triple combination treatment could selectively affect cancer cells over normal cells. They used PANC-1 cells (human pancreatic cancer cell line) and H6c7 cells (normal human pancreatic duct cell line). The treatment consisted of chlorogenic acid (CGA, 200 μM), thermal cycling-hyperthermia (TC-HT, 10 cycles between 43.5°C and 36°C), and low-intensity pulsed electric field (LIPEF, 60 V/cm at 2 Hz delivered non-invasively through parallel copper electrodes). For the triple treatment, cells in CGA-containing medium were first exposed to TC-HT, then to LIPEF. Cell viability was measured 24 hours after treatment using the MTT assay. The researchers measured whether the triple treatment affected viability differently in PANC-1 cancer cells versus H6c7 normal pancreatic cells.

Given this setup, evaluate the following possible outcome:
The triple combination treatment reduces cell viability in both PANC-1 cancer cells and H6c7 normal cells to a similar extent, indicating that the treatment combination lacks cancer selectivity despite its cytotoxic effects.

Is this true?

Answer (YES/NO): NO